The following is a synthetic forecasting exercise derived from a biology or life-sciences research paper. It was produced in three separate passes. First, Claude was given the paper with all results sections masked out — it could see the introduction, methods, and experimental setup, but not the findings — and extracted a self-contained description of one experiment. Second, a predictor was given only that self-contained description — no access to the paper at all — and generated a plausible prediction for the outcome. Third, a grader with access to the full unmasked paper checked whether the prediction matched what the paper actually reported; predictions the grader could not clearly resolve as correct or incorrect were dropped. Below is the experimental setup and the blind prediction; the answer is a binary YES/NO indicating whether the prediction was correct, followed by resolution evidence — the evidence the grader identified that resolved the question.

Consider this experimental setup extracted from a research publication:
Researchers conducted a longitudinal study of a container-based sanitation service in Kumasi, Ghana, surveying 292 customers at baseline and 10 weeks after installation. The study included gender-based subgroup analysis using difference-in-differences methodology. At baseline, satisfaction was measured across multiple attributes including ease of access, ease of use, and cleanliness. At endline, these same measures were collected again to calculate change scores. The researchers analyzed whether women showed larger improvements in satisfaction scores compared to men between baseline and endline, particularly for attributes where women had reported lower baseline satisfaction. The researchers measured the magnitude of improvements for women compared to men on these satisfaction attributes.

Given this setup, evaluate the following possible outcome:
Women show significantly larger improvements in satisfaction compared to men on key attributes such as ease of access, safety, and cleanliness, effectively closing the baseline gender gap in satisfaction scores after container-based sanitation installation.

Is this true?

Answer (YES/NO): YES